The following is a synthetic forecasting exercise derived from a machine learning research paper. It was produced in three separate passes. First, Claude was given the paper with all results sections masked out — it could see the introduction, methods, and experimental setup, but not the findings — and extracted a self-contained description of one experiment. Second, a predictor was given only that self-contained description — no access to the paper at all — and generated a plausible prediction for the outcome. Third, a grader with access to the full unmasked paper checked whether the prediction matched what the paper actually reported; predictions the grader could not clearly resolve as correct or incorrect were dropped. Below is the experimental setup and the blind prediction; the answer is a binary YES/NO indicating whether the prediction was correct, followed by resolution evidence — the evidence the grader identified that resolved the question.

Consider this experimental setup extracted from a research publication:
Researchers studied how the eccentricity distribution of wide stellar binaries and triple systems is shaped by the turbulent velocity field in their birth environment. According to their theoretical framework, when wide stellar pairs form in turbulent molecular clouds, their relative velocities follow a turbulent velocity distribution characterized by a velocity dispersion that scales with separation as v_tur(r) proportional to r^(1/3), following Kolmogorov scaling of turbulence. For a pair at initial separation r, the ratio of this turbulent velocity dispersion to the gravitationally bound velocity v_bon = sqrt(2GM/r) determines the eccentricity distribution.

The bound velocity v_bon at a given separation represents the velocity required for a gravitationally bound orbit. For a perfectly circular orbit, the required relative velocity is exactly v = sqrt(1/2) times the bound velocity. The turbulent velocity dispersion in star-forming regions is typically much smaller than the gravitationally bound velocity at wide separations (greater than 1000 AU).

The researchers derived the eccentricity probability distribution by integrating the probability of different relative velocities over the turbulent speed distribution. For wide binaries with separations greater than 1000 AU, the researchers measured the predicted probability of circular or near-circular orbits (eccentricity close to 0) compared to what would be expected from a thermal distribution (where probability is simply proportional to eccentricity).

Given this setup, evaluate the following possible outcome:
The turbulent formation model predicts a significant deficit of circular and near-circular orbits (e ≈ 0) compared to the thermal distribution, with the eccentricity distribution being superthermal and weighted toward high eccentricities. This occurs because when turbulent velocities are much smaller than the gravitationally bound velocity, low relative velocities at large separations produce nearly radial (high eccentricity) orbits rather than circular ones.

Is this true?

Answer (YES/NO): YES